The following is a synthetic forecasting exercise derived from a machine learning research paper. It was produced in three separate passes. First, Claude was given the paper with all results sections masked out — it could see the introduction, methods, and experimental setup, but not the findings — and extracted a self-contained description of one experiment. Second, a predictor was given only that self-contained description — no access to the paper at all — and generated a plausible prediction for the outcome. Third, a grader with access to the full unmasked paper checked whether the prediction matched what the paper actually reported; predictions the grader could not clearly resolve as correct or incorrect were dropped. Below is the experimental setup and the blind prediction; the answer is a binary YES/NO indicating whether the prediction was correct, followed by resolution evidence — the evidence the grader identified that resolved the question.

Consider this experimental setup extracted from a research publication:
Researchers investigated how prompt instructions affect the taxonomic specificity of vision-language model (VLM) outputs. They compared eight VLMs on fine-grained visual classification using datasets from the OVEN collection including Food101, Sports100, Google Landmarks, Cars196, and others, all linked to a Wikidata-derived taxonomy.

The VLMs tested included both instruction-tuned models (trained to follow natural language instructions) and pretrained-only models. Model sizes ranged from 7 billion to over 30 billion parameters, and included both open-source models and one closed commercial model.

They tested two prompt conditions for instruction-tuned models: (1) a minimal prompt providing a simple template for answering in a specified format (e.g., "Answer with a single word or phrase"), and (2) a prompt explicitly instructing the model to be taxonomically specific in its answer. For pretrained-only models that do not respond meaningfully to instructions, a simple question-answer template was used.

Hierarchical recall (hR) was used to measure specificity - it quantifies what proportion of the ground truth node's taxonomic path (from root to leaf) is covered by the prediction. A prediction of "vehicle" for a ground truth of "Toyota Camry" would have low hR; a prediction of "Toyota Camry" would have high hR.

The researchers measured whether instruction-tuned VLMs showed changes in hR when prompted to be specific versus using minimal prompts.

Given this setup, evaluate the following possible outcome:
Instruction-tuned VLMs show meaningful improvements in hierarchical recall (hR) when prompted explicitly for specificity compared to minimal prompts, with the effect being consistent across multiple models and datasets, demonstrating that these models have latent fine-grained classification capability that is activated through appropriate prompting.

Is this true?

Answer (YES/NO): NO